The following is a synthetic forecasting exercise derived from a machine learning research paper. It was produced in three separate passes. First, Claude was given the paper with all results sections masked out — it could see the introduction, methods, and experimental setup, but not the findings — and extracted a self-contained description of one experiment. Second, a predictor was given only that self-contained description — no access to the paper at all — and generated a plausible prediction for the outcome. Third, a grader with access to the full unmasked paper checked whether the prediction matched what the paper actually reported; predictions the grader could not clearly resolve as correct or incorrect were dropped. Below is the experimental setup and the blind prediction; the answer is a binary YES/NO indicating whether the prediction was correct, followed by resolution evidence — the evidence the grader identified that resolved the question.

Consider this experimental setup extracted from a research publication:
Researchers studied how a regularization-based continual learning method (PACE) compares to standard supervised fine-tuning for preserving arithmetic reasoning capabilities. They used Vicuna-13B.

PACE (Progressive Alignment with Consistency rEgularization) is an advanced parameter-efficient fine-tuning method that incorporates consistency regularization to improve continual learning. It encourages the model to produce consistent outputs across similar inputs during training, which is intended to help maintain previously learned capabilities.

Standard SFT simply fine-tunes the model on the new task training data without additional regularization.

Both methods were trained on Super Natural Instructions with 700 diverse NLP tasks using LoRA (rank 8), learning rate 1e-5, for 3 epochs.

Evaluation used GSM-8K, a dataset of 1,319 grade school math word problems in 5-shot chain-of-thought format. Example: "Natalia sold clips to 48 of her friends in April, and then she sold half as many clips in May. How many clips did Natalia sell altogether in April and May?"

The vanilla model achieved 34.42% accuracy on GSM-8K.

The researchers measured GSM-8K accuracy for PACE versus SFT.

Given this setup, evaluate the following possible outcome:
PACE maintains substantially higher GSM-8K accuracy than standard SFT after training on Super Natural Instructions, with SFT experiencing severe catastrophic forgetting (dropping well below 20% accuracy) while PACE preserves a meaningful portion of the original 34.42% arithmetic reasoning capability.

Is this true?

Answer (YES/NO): NO